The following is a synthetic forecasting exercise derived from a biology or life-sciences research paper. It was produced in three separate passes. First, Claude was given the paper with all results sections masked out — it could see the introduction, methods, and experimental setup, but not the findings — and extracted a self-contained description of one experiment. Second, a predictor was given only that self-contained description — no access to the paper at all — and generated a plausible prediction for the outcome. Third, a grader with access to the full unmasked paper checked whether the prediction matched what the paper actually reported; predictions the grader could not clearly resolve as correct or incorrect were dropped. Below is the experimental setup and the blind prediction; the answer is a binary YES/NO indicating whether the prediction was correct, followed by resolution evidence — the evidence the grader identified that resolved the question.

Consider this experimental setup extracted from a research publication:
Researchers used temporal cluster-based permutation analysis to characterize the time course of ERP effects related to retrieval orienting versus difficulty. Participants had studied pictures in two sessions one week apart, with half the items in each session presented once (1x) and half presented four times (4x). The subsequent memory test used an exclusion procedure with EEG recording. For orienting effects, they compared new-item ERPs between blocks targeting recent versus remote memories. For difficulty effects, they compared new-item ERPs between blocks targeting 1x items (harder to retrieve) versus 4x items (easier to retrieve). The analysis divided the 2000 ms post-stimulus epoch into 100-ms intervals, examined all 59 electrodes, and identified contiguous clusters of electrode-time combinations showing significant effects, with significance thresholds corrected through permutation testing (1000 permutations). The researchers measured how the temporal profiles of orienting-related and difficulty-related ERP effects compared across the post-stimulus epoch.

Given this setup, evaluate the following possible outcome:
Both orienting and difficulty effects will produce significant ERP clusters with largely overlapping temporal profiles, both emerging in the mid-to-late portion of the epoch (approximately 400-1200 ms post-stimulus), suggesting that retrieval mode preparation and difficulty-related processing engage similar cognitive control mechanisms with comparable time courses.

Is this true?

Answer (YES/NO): NO